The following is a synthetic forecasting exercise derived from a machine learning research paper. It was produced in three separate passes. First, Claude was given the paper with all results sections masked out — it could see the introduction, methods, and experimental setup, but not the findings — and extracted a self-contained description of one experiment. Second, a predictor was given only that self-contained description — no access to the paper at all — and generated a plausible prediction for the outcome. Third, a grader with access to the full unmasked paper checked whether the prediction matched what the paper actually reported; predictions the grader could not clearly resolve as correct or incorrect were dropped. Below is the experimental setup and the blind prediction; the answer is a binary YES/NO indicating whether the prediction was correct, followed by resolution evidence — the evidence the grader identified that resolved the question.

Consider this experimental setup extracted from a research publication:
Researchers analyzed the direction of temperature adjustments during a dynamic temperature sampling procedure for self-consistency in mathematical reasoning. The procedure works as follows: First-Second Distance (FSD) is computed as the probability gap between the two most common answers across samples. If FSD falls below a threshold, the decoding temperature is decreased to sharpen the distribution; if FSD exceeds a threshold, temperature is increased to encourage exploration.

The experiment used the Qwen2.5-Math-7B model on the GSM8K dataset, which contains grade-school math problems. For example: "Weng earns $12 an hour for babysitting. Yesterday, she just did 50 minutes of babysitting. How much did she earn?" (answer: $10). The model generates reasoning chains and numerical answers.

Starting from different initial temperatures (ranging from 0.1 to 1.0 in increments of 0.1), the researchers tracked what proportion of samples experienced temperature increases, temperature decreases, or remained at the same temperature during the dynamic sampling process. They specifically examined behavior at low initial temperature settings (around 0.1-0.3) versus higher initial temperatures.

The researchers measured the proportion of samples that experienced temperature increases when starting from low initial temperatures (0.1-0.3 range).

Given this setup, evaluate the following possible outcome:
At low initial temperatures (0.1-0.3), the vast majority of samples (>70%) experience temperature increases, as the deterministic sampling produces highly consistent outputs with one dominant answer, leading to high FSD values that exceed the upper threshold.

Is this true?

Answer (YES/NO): YES